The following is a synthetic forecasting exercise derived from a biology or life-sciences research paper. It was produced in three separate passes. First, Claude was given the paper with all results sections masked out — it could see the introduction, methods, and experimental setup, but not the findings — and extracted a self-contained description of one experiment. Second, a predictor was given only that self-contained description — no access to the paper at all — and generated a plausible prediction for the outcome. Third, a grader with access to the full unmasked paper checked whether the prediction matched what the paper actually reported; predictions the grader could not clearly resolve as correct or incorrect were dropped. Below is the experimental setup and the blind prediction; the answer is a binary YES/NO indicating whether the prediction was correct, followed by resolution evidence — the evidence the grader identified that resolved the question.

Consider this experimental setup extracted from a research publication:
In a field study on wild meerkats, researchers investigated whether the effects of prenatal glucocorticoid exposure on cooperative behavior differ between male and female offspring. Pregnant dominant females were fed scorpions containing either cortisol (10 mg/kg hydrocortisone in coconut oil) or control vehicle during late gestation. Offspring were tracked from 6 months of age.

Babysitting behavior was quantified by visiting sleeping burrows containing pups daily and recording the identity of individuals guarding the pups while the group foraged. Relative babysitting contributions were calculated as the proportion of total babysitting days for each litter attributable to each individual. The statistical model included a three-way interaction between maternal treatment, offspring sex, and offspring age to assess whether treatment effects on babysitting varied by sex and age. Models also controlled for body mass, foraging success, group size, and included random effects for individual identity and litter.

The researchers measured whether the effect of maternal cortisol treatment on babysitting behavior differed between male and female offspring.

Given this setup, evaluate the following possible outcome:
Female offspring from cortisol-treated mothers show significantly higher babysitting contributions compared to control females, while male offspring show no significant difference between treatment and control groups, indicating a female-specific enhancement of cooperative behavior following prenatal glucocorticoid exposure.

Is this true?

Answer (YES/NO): NO